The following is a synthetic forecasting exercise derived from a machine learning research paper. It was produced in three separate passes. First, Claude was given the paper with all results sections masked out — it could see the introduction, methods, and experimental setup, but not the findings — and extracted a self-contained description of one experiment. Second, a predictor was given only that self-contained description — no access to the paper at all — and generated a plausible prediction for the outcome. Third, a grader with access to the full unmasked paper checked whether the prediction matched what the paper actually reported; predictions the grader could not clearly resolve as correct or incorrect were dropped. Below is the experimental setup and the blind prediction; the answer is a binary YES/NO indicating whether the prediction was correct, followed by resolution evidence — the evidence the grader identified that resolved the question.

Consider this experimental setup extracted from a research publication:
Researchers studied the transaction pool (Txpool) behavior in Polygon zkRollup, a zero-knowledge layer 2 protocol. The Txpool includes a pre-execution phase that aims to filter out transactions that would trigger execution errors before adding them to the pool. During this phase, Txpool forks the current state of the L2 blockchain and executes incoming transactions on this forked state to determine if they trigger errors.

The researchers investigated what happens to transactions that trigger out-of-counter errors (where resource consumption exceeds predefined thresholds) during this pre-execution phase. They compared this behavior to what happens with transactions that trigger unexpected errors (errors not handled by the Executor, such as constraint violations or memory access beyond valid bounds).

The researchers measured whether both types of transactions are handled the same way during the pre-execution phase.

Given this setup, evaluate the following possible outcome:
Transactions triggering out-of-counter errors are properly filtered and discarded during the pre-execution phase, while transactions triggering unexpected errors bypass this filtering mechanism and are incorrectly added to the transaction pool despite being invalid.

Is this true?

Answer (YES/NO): NO